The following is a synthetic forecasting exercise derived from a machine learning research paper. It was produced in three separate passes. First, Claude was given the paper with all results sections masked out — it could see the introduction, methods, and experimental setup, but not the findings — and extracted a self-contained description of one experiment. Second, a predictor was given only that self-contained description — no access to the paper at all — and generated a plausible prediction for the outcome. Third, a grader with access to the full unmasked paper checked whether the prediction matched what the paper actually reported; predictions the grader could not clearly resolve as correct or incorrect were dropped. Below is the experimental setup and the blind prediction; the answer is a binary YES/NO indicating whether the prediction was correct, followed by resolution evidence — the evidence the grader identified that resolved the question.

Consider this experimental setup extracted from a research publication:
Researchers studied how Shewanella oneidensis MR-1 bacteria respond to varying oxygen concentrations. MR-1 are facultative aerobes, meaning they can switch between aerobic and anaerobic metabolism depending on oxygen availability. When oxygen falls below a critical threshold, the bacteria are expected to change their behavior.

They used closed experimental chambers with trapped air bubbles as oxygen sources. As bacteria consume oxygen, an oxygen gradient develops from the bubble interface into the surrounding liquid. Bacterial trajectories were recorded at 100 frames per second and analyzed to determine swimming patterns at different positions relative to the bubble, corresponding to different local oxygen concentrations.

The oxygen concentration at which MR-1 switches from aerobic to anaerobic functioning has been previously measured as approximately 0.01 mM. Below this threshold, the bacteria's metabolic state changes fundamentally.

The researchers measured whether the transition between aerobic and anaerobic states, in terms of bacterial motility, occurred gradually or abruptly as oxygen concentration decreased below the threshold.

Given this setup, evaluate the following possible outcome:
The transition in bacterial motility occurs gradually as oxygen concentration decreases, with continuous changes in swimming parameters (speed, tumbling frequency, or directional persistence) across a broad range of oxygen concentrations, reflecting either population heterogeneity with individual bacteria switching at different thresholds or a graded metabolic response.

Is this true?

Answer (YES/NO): NO